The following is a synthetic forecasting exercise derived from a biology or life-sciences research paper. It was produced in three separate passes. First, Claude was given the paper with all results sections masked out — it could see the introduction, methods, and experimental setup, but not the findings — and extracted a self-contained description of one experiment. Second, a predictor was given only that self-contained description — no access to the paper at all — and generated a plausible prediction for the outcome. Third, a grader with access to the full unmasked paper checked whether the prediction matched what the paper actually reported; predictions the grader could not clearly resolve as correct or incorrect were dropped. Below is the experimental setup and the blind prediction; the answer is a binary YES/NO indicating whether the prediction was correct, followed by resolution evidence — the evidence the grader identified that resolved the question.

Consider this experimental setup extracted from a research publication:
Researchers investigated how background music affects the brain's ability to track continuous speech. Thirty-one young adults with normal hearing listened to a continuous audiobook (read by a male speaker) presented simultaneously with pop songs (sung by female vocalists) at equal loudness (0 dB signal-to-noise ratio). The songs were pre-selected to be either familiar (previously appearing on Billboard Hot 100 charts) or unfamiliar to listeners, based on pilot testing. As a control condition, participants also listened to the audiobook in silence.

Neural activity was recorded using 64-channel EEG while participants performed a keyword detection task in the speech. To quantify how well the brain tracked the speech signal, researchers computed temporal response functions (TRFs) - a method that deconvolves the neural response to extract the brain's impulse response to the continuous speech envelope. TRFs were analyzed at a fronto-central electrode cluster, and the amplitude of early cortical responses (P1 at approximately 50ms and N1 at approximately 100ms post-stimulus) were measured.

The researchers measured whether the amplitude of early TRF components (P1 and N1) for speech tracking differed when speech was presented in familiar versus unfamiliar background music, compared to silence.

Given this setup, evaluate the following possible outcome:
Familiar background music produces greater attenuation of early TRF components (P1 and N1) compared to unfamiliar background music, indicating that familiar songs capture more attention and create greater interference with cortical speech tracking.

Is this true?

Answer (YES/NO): NO